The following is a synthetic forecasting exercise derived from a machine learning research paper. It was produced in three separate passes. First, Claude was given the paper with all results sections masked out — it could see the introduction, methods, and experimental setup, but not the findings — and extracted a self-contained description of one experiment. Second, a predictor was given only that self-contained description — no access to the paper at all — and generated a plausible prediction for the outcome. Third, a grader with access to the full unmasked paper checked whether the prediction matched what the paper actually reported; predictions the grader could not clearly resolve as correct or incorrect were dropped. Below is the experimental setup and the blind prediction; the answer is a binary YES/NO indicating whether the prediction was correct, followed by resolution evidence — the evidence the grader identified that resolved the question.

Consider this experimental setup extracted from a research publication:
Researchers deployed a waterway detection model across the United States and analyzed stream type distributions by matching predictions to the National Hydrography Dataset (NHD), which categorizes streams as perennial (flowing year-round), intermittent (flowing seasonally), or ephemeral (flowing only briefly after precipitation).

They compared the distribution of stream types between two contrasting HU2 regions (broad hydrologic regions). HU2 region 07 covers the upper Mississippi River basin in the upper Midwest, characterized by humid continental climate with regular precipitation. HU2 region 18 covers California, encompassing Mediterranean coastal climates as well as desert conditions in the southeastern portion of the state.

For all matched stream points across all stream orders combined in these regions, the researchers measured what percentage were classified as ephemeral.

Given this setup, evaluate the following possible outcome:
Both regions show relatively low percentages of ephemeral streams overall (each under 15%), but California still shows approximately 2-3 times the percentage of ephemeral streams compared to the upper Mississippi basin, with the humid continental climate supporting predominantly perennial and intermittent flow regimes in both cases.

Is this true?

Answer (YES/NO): NO